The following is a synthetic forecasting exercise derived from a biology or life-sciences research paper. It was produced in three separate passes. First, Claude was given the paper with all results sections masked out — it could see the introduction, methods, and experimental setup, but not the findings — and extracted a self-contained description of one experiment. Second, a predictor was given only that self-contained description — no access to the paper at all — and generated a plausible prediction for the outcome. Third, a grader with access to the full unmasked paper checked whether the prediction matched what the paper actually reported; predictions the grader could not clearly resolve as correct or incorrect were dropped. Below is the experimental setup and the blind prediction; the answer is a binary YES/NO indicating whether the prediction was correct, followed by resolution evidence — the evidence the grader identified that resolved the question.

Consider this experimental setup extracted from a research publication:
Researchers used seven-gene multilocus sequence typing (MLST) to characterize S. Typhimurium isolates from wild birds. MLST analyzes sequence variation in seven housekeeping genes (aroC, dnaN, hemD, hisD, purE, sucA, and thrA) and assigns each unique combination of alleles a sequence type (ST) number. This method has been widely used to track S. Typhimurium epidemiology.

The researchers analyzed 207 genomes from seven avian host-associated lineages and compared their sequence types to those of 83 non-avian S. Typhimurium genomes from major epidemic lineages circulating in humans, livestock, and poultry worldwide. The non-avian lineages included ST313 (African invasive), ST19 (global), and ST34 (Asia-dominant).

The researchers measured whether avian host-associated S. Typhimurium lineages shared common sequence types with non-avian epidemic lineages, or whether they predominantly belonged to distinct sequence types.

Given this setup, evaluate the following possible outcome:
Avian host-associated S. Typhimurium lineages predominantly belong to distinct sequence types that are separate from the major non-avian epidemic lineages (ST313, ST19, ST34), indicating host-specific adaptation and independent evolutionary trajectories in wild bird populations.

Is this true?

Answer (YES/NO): NO